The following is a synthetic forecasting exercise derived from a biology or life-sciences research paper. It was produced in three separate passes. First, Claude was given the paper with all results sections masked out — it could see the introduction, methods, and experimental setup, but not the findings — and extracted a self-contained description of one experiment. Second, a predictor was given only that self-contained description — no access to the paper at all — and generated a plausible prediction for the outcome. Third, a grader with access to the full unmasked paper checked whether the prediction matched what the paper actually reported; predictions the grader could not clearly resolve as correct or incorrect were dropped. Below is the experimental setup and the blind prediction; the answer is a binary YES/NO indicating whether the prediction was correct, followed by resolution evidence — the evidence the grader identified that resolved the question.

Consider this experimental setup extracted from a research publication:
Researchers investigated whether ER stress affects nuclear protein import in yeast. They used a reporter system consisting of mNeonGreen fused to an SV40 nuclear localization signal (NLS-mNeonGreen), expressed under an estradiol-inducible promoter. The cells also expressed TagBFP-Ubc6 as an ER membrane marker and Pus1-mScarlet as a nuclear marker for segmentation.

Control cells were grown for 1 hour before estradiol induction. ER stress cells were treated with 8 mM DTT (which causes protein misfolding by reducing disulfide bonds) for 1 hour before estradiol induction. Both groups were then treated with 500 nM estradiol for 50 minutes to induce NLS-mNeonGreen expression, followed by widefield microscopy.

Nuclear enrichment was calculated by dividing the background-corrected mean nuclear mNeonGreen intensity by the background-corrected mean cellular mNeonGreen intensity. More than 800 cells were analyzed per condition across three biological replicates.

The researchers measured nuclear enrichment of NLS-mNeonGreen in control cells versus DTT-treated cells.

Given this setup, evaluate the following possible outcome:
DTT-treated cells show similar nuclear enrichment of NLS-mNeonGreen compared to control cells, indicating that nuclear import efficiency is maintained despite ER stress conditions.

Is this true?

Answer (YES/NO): NO